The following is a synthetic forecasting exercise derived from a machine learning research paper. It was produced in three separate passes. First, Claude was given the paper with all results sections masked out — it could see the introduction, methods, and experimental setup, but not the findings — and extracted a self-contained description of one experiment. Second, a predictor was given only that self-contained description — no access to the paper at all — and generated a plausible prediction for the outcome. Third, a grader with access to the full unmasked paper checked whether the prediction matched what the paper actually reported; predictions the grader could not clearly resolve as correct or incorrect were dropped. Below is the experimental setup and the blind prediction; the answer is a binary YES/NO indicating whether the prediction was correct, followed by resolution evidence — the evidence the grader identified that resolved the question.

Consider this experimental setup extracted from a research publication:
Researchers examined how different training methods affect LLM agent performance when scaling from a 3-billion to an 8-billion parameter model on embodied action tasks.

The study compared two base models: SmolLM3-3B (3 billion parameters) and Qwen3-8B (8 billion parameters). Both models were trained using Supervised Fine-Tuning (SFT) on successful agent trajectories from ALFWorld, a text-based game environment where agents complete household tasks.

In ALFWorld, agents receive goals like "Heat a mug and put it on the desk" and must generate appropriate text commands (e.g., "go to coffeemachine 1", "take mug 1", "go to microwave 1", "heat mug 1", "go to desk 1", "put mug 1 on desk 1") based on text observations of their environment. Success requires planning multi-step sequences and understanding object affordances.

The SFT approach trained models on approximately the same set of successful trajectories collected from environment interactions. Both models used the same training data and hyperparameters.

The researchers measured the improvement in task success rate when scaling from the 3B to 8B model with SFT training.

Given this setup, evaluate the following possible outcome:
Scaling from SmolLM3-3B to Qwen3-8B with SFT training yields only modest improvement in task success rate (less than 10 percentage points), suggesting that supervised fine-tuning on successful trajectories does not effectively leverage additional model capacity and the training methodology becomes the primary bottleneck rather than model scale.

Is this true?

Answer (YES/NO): NO